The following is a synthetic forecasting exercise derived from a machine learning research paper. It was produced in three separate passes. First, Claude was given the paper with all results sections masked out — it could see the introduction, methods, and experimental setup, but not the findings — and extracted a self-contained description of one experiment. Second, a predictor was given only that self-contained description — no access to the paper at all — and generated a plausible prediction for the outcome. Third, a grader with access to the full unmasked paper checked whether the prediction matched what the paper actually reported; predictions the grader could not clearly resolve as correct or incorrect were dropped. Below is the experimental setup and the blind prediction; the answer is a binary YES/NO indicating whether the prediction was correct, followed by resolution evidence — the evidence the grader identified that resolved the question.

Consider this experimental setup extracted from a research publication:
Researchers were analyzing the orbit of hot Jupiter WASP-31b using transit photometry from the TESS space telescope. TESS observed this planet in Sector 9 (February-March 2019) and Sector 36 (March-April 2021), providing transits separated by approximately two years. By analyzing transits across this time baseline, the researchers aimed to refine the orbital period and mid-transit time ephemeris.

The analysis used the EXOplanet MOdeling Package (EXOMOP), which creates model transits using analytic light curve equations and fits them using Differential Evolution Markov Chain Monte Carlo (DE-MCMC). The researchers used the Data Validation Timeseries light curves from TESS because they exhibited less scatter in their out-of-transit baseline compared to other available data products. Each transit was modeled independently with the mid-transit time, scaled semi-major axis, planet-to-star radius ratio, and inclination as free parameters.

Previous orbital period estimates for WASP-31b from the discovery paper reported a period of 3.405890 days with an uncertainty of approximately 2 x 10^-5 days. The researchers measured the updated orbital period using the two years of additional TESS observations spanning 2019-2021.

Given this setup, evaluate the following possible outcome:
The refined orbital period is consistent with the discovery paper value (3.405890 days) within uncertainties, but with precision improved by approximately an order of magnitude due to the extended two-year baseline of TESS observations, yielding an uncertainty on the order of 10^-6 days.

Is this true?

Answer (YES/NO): YES